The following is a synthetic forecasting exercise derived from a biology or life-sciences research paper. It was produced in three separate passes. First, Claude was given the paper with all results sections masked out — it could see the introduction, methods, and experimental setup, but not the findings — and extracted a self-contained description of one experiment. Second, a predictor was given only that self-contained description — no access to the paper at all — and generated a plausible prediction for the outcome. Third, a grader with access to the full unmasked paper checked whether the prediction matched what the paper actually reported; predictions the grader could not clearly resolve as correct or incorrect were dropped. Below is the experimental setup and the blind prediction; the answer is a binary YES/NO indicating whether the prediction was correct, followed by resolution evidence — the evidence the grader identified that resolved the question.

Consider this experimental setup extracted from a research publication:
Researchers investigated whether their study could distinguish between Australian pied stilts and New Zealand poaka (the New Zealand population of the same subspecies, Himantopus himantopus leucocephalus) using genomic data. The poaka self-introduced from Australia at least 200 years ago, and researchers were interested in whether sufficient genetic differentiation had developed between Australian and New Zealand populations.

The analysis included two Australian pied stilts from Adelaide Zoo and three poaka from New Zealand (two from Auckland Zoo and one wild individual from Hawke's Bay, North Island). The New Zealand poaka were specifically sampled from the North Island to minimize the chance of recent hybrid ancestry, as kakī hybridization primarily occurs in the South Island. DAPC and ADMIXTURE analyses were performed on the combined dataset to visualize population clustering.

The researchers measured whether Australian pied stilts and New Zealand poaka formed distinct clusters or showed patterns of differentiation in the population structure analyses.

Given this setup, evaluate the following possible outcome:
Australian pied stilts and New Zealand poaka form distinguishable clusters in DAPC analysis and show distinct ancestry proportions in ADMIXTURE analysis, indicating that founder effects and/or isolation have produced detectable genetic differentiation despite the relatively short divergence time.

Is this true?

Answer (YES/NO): NO